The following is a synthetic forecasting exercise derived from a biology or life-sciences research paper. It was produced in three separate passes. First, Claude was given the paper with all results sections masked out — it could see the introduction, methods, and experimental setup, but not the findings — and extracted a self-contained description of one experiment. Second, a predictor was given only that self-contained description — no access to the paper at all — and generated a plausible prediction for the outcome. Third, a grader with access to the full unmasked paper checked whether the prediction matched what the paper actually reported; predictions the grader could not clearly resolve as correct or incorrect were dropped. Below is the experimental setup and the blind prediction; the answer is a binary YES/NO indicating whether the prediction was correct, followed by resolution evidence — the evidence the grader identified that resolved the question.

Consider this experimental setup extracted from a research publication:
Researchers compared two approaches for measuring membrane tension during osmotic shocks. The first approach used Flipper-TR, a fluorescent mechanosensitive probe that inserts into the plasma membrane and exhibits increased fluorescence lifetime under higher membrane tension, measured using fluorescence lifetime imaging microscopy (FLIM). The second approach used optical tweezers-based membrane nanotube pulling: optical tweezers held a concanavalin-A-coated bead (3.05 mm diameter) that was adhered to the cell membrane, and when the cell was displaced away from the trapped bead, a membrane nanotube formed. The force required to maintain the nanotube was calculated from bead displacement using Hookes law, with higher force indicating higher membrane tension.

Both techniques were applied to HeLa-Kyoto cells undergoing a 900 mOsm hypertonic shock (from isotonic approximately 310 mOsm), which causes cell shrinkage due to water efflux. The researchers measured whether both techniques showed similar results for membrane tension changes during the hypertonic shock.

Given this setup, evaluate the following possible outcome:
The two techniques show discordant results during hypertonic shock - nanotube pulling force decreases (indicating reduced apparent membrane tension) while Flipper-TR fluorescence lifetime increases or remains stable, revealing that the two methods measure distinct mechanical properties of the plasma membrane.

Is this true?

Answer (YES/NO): NO